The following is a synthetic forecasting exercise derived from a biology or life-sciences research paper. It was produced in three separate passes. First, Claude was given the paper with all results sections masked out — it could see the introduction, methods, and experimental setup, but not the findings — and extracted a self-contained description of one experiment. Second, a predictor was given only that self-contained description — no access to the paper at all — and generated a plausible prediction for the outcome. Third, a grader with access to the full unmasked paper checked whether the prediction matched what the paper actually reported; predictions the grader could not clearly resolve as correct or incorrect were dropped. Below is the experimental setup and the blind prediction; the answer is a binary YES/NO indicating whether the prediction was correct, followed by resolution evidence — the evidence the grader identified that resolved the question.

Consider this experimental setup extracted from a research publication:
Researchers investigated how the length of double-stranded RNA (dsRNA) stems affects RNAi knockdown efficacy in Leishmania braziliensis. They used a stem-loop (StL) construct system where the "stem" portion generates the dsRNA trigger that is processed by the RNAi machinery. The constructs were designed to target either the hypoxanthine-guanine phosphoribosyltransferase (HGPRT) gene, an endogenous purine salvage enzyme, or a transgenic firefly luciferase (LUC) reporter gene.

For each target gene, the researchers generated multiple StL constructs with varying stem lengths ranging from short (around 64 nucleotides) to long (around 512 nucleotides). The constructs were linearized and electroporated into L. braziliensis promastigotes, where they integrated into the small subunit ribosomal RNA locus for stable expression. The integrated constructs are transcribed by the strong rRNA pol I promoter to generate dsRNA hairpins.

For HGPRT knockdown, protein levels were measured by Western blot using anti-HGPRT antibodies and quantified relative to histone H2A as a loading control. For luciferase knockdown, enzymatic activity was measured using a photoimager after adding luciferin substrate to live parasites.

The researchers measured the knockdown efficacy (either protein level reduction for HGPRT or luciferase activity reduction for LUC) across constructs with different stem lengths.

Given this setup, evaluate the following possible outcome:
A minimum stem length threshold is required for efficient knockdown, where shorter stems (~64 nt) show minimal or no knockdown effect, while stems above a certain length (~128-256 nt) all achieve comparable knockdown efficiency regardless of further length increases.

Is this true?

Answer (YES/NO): NO